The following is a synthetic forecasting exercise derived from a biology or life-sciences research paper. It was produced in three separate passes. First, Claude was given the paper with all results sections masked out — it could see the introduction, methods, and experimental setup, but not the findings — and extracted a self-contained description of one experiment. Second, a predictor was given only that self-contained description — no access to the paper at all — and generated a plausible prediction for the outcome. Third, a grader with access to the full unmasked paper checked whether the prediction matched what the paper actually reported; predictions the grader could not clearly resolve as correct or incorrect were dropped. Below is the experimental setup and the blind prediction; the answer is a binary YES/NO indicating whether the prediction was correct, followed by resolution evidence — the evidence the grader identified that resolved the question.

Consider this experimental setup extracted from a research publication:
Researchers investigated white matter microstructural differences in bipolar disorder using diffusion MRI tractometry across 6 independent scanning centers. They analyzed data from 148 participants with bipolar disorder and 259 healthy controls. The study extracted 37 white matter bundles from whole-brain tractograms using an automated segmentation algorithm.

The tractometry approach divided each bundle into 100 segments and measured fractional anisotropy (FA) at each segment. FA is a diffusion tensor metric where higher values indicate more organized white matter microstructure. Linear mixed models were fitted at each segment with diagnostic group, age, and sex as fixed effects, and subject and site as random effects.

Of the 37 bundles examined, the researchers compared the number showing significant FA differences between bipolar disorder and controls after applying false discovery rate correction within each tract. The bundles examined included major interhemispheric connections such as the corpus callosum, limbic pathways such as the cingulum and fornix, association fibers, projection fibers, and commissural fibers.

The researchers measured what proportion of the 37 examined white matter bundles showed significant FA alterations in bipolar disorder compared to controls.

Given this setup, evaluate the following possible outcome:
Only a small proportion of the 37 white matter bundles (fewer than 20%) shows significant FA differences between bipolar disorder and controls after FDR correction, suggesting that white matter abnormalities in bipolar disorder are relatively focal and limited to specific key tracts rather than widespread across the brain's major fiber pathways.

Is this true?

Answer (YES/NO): NO